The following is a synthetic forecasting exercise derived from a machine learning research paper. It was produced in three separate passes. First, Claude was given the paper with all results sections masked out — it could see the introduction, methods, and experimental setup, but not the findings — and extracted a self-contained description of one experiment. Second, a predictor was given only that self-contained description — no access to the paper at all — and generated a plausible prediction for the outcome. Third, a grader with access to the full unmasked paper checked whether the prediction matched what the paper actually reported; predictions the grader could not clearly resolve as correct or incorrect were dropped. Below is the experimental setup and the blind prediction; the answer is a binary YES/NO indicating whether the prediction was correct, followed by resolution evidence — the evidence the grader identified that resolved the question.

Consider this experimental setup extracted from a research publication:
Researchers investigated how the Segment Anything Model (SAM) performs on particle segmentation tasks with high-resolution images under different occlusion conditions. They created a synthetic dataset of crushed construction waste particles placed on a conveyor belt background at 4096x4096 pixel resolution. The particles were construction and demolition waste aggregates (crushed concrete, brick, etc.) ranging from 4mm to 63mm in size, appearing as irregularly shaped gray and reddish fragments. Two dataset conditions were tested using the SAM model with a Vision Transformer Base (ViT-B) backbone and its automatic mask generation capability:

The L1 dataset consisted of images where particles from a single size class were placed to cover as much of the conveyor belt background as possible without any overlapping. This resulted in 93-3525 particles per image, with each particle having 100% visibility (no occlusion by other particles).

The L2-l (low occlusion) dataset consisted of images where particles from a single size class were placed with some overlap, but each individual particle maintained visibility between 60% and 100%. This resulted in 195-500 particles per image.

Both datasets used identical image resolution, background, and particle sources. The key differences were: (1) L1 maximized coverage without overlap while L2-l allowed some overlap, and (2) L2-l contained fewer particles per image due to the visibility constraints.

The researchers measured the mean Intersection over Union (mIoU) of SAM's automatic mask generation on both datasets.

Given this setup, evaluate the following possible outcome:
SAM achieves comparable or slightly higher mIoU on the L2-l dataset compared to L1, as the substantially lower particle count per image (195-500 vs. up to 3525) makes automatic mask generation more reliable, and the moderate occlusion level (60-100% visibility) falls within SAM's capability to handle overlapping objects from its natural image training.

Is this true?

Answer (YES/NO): YES